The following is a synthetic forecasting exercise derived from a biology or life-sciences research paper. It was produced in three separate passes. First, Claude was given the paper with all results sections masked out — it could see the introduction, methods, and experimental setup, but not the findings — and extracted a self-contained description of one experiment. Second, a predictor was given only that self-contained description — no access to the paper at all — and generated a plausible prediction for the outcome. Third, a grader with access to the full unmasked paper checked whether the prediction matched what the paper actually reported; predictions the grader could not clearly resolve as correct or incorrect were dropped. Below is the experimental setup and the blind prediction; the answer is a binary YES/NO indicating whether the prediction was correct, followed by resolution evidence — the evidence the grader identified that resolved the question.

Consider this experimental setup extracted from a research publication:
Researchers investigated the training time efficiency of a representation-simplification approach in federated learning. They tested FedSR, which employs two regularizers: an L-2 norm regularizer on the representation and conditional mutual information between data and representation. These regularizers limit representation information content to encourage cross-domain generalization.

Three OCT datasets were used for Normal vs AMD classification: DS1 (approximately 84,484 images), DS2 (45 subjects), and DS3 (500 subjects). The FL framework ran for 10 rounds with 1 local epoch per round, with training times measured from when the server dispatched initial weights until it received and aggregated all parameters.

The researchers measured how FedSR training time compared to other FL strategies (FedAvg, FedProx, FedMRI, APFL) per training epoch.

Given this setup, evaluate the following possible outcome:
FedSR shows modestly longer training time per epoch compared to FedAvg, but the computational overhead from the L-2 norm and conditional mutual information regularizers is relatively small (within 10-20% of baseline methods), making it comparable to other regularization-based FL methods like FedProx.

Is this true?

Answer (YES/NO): NO